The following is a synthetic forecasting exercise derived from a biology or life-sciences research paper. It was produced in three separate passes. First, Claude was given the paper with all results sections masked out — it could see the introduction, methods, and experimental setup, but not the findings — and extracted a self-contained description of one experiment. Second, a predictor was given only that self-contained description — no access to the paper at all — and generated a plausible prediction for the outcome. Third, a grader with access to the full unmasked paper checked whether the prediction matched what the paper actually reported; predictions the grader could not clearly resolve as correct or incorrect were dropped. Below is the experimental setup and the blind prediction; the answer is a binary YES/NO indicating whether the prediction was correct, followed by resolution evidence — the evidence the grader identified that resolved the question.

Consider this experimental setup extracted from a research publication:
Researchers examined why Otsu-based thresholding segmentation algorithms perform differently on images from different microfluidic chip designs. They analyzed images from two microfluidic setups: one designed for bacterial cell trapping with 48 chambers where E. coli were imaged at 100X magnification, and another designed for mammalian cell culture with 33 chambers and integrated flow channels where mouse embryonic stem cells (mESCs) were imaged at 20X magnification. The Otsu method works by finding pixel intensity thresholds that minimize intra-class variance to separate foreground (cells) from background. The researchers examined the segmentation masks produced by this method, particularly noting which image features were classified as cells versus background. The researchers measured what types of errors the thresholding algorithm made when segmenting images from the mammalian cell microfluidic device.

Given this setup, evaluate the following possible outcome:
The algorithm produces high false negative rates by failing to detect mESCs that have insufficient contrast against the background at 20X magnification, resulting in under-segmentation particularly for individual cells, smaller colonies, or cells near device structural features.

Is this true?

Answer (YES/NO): NO